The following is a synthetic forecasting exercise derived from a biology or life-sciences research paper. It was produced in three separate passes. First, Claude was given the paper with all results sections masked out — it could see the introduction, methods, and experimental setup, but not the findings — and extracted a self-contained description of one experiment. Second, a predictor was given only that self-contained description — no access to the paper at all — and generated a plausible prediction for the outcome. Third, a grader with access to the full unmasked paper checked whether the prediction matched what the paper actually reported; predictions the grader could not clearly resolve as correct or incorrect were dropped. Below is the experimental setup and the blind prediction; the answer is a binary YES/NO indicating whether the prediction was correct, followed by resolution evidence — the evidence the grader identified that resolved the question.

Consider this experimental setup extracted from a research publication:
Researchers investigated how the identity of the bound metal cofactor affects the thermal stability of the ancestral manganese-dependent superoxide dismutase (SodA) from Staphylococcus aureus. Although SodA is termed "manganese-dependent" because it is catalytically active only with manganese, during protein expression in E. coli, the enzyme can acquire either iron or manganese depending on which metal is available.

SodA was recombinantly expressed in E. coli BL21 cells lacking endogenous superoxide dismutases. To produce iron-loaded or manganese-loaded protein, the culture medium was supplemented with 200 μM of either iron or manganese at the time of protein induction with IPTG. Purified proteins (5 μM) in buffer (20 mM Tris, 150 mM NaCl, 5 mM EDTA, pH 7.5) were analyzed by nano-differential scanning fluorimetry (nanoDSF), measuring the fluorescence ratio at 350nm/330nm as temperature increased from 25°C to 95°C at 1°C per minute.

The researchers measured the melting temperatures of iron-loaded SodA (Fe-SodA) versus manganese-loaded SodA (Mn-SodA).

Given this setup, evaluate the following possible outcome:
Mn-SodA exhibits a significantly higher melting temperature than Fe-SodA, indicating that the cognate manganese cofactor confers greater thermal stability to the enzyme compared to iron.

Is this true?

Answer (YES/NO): NO